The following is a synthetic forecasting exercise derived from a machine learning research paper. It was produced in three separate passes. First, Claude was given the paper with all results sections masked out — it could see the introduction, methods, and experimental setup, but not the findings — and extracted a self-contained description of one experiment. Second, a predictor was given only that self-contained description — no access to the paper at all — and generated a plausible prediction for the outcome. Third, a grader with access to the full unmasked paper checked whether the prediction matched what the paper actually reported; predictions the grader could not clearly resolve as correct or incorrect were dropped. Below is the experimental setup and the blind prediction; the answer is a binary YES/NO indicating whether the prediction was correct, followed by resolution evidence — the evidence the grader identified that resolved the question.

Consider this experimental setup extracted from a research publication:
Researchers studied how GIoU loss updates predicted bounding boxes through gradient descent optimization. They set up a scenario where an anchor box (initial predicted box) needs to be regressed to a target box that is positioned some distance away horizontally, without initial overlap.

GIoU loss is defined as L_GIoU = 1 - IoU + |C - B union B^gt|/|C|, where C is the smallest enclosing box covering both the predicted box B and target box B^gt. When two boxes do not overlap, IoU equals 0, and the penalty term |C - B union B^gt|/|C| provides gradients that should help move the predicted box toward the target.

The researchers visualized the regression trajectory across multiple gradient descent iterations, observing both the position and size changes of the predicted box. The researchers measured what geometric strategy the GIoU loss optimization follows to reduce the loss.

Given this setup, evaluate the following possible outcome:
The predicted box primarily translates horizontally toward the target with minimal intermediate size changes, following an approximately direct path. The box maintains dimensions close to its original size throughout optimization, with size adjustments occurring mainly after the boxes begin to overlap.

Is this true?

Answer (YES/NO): NO